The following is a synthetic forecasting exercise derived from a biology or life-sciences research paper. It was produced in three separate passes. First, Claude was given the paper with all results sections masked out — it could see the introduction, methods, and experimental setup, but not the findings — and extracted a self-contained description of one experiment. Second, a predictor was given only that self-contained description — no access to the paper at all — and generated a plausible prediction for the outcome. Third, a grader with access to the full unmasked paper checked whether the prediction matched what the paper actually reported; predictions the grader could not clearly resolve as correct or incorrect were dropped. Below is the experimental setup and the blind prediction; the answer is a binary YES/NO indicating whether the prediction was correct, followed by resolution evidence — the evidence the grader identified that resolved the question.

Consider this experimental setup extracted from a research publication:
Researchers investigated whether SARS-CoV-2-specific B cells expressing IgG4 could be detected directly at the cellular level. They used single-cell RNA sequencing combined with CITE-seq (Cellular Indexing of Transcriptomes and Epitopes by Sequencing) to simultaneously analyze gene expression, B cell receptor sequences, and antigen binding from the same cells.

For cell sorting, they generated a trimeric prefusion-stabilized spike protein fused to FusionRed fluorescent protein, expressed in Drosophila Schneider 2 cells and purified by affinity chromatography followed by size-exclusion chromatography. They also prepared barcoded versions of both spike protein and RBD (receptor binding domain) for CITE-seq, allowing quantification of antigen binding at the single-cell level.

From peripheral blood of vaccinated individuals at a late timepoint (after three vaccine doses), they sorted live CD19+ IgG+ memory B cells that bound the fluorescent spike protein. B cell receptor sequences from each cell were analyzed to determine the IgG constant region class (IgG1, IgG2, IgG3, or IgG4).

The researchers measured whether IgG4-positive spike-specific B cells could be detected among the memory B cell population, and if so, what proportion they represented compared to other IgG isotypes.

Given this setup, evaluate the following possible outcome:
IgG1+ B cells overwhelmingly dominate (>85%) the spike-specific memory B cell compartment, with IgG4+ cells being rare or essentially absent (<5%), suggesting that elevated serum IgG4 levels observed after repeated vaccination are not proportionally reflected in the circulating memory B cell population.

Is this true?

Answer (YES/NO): NO